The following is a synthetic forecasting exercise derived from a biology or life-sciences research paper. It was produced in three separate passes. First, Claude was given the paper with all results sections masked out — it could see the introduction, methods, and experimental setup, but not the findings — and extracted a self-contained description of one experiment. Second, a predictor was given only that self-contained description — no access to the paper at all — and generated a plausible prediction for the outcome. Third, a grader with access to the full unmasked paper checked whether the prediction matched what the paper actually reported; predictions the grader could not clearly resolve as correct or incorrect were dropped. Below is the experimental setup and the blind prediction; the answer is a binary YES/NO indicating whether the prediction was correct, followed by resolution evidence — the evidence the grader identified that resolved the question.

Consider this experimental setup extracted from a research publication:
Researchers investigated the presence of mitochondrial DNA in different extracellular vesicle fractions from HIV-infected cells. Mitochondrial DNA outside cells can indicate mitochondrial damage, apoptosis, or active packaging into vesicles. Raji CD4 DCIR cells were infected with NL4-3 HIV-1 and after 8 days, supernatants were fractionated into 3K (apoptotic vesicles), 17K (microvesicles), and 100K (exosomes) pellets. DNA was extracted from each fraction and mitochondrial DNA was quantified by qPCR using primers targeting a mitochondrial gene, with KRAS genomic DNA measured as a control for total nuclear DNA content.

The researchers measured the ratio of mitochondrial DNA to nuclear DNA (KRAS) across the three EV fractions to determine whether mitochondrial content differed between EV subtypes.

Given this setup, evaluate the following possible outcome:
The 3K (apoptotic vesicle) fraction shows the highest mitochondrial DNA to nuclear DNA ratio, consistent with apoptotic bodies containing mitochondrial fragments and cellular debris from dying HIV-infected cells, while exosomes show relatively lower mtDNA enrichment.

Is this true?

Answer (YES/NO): YES